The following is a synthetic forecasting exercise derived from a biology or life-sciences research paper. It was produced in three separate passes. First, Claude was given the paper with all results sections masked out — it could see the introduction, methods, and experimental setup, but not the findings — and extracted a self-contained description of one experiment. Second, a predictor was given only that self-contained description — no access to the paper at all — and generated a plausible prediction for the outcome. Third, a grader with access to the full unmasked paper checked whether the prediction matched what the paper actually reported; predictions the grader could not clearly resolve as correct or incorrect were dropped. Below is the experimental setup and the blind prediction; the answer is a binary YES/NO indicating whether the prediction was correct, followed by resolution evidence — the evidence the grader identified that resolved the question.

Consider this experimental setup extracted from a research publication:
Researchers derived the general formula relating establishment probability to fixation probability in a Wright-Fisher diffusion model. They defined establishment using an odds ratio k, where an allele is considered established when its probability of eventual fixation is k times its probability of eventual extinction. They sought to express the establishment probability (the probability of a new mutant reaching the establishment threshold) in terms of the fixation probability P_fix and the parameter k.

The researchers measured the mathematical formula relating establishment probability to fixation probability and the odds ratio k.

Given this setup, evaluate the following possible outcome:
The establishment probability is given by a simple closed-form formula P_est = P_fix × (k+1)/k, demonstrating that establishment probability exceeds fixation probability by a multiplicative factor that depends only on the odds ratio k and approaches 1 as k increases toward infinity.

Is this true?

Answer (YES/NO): YES